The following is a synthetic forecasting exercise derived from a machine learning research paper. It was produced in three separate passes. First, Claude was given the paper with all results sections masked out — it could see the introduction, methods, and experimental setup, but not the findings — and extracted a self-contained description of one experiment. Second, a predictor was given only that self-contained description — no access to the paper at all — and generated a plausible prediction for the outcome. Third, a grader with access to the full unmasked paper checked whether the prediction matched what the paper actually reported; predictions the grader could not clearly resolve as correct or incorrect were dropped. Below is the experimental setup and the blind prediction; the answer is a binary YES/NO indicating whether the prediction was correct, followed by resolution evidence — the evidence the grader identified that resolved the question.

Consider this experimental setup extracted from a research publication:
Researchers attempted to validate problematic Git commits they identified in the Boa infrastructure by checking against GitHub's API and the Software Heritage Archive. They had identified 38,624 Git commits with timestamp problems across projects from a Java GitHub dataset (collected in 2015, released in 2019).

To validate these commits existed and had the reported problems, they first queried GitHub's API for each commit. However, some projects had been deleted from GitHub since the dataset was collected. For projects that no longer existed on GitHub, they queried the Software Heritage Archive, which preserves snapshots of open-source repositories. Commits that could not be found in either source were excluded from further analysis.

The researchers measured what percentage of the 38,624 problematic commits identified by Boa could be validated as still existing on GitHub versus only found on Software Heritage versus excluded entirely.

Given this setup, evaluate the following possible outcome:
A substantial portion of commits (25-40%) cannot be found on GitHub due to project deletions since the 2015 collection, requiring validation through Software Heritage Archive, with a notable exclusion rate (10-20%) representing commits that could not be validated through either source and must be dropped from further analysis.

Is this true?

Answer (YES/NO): NO